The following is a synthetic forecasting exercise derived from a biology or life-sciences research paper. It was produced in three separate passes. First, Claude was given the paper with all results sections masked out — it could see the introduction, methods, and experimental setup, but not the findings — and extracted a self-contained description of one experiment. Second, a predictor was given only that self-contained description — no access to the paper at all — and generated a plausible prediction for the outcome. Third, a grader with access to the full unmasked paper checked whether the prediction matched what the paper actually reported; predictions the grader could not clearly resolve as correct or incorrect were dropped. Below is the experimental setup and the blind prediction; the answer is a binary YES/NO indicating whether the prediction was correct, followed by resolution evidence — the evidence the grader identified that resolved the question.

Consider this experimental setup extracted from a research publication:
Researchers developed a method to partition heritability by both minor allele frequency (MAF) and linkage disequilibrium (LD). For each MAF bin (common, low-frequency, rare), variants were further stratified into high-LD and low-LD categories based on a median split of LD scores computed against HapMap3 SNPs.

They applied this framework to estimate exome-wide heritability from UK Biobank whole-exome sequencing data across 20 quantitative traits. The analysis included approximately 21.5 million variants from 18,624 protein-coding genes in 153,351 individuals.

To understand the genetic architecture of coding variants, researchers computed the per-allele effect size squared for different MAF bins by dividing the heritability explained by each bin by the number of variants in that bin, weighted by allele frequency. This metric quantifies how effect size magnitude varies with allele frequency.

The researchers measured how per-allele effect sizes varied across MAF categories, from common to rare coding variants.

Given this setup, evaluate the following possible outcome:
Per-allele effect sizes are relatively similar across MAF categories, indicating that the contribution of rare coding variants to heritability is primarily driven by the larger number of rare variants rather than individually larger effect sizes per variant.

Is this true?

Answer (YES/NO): NO